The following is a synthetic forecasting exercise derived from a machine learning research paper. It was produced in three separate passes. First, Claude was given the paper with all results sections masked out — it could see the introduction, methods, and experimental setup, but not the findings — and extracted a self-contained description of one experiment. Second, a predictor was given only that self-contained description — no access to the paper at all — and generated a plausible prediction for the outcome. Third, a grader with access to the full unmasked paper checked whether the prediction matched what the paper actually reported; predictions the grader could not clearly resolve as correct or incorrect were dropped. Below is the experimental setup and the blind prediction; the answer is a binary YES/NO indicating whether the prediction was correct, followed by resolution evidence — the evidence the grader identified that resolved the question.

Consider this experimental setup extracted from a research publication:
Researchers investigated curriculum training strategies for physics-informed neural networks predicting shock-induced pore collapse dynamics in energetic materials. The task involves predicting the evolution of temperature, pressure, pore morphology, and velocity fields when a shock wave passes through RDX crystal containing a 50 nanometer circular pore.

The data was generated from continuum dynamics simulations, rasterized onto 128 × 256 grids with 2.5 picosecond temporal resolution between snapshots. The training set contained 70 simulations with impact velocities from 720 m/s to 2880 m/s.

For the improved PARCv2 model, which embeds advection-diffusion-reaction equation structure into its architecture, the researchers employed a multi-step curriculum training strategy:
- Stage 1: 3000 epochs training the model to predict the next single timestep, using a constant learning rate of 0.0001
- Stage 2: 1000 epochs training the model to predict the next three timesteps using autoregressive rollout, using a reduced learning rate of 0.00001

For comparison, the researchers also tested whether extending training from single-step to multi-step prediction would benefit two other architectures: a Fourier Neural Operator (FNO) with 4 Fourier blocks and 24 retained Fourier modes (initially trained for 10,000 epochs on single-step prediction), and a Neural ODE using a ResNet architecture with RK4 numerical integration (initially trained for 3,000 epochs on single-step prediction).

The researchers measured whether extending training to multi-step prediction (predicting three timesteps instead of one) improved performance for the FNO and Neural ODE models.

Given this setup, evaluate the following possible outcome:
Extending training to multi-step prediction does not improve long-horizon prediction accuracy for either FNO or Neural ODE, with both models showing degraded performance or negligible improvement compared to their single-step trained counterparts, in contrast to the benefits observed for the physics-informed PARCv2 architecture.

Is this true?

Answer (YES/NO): YES